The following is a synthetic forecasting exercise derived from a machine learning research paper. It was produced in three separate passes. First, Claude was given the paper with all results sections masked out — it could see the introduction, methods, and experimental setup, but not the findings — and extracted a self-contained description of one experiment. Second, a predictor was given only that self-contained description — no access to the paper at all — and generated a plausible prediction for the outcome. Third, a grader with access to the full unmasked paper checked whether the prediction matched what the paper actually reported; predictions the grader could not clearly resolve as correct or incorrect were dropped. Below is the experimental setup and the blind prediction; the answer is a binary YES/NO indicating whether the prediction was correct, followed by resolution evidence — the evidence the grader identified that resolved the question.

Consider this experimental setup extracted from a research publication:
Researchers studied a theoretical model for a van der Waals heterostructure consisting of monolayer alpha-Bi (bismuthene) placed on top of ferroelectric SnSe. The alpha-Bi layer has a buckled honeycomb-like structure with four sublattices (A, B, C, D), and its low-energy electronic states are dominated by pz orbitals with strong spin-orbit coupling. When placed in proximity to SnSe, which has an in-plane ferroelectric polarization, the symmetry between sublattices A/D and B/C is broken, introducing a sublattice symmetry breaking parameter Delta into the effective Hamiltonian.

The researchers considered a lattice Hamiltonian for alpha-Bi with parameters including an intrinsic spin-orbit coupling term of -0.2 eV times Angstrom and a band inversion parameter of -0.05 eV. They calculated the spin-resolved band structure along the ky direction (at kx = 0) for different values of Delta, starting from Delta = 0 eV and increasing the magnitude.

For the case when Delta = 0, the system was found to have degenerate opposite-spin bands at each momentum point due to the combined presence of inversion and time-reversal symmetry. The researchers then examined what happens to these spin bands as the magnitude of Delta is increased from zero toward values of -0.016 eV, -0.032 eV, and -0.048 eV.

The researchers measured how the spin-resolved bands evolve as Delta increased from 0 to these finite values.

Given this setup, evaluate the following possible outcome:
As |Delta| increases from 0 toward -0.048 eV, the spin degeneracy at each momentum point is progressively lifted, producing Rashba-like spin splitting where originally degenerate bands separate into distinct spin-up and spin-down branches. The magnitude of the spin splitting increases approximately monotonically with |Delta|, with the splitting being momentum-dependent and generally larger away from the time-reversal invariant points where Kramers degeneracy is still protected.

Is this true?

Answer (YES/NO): NO